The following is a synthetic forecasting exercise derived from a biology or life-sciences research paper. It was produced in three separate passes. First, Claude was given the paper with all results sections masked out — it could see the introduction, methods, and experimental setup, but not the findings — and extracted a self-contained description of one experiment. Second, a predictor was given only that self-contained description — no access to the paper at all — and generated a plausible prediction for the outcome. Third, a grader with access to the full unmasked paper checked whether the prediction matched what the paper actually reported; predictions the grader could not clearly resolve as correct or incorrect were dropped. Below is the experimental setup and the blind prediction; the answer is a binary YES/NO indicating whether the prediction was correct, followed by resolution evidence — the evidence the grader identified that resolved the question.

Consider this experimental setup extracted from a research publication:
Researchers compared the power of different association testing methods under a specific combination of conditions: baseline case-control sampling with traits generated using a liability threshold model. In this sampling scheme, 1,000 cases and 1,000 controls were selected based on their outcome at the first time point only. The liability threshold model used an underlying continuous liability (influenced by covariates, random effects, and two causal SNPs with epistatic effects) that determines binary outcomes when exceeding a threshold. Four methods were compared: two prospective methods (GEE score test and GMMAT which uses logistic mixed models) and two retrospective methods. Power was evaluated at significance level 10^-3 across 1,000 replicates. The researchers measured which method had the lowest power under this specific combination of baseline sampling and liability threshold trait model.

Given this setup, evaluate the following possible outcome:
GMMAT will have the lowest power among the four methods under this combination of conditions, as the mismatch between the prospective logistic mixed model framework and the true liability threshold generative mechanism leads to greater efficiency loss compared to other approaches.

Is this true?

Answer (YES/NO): YES